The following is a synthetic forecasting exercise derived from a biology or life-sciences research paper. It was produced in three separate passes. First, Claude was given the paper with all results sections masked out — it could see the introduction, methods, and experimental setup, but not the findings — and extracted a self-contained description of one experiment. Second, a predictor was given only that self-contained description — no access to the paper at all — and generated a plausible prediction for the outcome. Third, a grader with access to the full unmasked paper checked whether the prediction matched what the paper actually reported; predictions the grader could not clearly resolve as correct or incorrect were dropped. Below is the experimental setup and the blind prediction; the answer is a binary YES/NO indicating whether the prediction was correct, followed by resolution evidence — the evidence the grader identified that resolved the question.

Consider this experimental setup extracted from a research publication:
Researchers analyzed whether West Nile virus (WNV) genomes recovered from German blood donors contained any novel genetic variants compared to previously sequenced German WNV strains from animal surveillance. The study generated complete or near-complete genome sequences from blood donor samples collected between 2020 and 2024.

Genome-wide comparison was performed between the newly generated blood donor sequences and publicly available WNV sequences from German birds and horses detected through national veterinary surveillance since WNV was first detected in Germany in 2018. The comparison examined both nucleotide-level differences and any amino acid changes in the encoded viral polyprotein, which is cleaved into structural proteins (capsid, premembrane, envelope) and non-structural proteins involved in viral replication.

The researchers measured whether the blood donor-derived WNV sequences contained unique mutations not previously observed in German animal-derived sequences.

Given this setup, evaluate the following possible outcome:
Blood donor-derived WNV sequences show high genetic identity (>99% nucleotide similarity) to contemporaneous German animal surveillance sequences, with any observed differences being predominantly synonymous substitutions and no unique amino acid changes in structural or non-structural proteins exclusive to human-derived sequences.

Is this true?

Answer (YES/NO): YES